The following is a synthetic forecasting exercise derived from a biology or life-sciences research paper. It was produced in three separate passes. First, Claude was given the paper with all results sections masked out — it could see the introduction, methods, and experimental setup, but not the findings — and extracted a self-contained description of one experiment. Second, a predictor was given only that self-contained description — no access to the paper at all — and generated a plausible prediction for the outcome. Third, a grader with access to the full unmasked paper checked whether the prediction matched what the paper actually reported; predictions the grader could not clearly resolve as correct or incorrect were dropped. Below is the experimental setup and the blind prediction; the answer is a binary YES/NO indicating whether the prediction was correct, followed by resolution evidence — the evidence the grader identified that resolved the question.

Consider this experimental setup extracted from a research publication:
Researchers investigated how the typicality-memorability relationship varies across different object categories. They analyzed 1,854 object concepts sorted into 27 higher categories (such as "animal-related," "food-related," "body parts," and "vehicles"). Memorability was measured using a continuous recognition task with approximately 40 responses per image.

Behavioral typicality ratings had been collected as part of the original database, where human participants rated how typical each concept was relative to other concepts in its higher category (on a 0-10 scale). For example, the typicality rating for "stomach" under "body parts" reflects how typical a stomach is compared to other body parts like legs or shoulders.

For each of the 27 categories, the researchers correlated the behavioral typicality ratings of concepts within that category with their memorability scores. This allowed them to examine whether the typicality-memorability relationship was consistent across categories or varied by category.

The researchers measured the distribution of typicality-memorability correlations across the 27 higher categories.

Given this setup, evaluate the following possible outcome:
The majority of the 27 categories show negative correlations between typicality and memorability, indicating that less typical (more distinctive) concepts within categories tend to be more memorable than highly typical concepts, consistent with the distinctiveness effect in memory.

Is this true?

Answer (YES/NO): NO